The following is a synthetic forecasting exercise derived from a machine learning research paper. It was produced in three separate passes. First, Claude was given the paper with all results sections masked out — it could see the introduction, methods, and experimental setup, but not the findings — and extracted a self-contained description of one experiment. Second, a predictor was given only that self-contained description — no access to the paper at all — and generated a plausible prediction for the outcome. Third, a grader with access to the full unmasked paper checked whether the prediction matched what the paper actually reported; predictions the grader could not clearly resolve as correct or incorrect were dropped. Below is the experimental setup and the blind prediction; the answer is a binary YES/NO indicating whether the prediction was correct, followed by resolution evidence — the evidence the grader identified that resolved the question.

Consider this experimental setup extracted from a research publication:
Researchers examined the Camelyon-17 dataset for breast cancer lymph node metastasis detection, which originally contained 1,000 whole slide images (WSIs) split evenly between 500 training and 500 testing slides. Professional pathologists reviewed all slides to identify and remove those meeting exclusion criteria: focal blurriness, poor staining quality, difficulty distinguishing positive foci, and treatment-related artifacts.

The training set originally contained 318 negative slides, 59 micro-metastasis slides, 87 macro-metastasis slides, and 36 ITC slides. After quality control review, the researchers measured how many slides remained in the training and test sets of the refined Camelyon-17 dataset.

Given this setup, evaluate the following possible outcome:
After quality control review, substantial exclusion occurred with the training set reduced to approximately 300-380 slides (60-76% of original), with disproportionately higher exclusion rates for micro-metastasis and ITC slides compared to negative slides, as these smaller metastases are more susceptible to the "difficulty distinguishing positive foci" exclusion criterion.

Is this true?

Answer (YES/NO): NO